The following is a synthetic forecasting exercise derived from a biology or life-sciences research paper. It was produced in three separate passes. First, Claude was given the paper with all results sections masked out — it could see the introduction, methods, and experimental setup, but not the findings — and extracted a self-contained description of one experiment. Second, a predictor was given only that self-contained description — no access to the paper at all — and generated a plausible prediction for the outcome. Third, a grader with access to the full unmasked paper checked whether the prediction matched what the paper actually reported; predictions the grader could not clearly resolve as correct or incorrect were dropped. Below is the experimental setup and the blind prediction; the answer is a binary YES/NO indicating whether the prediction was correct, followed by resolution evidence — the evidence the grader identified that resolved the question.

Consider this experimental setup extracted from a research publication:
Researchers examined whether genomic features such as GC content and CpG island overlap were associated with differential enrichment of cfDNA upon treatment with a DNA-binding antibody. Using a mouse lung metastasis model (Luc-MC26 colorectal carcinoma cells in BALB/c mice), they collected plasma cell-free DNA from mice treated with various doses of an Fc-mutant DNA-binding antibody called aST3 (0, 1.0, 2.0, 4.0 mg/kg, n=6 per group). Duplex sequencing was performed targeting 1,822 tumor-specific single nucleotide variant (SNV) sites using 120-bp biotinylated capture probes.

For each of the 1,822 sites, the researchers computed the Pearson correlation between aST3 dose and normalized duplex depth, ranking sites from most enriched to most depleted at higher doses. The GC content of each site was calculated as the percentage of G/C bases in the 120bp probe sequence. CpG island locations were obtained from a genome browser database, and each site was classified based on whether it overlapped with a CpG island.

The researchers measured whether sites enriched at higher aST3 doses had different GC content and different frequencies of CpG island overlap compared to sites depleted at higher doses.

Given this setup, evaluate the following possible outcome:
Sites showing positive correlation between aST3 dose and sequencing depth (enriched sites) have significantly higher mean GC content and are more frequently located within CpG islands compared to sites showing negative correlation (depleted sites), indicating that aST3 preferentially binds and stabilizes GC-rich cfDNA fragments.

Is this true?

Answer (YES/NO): YES